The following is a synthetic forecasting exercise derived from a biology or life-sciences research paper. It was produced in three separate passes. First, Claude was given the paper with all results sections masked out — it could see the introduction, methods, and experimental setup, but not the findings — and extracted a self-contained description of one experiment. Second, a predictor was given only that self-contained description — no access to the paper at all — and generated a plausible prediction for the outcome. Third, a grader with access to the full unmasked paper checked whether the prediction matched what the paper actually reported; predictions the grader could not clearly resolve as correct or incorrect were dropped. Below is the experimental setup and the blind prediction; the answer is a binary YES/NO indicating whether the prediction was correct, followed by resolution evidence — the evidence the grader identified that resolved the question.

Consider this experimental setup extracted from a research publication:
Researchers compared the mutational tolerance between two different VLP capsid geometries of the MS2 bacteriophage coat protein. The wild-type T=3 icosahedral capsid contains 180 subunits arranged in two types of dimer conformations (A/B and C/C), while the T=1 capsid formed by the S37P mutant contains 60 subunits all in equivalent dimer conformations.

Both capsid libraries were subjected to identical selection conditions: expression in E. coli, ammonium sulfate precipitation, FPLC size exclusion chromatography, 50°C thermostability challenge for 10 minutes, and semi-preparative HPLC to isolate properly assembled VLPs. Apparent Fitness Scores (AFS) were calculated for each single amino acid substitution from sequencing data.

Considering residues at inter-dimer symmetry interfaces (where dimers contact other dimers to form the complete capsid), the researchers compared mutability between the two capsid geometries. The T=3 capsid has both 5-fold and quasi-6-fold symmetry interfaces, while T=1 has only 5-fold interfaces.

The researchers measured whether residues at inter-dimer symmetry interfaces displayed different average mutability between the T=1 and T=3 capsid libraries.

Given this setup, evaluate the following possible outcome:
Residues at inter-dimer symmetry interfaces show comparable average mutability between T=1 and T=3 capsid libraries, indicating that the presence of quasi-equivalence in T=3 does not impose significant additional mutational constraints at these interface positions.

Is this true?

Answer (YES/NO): NO